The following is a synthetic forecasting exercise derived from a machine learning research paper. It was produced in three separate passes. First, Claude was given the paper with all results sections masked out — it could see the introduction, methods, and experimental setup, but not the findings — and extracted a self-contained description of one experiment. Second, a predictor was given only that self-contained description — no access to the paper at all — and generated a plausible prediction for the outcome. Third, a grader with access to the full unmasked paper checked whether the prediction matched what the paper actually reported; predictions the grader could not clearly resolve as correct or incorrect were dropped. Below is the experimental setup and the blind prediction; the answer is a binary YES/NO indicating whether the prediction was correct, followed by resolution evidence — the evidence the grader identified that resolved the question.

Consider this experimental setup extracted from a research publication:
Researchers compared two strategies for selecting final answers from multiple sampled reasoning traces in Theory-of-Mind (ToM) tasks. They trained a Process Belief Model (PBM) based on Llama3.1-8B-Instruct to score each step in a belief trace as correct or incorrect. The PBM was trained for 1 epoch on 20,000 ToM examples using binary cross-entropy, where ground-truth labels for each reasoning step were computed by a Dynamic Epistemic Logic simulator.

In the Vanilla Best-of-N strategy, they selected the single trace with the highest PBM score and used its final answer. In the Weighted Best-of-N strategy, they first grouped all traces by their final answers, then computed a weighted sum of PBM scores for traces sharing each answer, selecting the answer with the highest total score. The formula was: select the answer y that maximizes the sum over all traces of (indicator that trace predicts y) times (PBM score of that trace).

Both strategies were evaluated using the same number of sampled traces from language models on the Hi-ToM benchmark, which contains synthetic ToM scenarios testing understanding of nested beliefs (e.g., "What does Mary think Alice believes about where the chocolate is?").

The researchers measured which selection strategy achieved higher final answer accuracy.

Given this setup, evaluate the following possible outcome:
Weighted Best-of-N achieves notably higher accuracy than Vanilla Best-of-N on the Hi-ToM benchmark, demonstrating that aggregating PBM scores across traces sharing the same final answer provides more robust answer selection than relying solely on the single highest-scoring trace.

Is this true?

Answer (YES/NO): NO